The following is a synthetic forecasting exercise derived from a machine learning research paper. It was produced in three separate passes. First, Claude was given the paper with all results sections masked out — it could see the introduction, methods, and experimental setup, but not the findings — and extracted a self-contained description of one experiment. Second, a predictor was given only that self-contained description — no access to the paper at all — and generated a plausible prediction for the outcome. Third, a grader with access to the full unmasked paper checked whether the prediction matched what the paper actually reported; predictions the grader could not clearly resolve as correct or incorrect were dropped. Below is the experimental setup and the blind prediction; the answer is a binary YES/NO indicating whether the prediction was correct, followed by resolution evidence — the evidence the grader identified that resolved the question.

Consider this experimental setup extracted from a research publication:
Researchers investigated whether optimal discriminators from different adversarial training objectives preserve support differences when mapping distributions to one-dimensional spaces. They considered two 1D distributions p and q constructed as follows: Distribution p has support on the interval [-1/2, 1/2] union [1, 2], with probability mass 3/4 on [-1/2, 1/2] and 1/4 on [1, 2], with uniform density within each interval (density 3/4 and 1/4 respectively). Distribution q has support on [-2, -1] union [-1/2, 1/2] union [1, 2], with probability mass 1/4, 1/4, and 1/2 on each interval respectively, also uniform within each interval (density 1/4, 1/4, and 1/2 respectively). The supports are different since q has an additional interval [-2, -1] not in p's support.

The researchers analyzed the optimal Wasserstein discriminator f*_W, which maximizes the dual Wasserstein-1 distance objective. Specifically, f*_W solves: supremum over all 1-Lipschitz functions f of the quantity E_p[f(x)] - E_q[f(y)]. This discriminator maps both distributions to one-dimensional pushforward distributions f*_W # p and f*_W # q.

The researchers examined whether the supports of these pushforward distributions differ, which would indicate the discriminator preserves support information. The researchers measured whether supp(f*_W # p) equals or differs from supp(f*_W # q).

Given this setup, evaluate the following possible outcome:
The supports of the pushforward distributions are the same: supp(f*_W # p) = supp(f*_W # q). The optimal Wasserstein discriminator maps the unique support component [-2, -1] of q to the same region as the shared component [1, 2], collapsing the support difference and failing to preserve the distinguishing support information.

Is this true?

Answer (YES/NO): YES